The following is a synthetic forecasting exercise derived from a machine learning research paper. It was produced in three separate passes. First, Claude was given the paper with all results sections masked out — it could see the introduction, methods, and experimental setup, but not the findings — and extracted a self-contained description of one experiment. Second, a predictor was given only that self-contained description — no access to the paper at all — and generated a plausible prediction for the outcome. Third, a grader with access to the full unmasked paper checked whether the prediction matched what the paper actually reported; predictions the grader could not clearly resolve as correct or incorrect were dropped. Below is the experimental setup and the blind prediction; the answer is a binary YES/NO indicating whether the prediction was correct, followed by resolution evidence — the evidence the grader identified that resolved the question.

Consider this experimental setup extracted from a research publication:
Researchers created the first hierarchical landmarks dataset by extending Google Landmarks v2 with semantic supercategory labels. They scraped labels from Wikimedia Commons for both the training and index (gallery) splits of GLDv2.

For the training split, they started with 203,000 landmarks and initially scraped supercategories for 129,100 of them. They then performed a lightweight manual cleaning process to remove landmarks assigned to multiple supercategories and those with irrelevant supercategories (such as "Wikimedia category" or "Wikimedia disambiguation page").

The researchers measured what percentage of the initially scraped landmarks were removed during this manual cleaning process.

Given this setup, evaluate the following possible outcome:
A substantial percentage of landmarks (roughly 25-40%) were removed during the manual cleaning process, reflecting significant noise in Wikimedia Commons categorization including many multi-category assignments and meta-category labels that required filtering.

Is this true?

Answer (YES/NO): NO